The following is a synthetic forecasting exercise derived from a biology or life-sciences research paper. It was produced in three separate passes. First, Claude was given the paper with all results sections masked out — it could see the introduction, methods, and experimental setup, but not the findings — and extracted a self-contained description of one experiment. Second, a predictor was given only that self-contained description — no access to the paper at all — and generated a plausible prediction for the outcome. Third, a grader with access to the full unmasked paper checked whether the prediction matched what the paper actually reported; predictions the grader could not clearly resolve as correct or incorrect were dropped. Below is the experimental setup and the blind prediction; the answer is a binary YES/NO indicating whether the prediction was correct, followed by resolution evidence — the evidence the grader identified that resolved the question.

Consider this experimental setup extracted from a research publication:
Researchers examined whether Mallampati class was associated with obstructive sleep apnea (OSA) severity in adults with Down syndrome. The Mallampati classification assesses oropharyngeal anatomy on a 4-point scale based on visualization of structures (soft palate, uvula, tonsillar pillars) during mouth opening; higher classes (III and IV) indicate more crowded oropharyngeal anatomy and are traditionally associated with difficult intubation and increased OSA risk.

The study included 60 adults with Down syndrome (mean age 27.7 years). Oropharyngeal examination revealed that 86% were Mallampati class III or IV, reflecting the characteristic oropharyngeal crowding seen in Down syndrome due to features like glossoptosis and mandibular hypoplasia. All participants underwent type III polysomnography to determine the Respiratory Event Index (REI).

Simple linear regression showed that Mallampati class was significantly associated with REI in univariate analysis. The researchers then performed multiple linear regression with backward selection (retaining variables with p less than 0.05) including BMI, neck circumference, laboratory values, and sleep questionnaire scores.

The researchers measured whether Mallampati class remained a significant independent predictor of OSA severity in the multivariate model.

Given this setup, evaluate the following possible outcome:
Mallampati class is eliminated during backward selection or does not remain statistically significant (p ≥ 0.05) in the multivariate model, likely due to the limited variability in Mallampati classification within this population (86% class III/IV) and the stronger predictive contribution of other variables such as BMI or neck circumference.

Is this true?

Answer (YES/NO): YES